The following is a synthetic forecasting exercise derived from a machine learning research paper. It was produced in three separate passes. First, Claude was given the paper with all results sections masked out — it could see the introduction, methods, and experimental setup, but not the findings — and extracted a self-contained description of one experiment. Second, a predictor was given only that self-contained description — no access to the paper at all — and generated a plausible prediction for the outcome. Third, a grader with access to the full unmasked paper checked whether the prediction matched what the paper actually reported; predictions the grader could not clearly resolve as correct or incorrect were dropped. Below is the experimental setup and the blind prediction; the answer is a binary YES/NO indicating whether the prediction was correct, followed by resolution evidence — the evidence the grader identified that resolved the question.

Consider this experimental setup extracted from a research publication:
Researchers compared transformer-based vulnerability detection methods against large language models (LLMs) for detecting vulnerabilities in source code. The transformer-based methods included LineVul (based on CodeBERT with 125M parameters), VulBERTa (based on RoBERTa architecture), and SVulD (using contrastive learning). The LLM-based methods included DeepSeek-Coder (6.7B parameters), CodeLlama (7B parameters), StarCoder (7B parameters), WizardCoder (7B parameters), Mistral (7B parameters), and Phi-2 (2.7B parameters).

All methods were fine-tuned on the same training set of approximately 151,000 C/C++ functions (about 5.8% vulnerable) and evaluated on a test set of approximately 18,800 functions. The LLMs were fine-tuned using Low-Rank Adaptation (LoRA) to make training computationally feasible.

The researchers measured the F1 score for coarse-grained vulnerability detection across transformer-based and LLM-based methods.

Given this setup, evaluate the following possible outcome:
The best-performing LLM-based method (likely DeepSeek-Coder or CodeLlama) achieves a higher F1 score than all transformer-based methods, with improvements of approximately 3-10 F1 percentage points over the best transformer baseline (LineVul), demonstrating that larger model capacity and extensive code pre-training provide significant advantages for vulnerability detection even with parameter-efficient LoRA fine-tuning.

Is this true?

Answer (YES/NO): NO